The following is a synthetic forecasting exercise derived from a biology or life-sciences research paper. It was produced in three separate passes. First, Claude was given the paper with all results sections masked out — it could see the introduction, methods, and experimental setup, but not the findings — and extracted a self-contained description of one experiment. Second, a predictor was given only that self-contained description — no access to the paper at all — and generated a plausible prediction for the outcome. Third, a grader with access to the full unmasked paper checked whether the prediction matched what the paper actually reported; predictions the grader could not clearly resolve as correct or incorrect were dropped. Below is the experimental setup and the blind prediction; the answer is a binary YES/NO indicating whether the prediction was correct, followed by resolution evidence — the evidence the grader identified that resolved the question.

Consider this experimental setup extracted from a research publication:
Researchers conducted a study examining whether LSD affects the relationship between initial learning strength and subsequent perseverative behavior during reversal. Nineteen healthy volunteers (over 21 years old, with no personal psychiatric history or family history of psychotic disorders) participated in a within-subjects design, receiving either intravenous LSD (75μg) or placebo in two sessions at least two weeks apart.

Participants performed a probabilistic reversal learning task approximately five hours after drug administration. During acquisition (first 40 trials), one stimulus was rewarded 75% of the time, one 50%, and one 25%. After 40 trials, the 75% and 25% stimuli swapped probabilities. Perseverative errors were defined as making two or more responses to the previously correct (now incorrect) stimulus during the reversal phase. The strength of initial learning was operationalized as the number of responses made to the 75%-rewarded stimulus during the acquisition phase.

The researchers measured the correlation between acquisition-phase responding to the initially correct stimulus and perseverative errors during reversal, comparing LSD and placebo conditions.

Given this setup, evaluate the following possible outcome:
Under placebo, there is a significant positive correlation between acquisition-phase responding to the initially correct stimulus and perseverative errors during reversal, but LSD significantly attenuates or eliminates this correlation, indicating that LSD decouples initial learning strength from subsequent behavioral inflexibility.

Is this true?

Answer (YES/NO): NO